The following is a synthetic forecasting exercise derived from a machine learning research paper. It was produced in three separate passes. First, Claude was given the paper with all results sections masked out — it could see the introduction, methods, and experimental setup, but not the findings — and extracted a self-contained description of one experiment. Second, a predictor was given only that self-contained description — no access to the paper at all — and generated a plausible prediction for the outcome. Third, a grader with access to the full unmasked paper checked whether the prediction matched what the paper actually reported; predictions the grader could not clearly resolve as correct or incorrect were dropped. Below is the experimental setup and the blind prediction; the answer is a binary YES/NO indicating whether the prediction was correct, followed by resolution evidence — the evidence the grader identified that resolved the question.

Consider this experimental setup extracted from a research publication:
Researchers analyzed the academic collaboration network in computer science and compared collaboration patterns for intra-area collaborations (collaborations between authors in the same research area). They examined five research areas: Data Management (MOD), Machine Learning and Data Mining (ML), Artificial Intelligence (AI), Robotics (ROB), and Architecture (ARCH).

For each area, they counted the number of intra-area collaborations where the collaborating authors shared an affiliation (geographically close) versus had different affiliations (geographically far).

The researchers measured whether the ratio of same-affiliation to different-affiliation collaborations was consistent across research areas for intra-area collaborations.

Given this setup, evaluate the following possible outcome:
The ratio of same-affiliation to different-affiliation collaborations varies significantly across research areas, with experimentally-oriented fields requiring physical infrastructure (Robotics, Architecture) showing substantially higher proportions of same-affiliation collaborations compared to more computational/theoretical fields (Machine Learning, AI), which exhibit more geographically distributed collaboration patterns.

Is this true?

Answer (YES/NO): NO